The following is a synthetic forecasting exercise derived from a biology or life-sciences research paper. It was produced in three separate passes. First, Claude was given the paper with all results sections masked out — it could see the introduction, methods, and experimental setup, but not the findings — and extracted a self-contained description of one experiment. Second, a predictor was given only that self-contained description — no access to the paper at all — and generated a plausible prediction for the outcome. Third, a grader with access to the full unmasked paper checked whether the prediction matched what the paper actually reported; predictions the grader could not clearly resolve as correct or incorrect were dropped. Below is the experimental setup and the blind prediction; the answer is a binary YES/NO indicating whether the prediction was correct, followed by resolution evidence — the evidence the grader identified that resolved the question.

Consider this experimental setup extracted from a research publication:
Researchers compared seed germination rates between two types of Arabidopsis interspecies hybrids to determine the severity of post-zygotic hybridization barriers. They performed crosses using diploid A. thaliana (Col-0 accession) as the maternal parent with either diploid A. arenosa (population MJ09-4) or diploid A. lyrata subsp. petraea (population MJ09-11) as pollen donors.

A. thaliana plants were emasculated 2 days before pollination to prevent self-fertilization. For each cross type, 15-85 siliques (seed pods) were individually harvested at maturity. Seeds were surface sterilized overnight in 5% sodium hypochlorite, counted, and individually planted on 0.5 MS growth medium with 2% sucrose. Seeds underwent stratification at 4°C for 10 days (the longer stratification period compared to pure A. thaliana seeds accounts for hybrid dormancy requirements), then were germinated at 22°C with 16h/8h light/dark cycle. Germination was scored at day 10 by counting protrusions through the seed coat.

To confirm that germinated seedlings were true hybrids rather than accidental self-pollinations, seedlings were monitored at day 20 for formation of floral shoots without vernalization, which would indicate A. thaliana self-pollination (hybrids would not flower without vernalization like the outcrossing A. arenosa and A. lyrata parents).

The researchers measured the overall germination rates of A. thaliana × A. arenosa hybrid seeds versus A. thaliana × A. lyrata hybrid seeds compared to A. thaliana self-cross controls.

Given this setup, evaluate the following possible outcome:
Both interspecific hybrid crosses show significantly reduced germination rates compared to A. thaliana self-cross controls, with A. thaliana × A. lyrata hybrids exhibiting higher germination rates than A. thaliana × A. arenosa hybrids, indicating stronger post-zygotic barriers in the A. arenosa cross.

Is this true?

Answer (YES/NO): YES